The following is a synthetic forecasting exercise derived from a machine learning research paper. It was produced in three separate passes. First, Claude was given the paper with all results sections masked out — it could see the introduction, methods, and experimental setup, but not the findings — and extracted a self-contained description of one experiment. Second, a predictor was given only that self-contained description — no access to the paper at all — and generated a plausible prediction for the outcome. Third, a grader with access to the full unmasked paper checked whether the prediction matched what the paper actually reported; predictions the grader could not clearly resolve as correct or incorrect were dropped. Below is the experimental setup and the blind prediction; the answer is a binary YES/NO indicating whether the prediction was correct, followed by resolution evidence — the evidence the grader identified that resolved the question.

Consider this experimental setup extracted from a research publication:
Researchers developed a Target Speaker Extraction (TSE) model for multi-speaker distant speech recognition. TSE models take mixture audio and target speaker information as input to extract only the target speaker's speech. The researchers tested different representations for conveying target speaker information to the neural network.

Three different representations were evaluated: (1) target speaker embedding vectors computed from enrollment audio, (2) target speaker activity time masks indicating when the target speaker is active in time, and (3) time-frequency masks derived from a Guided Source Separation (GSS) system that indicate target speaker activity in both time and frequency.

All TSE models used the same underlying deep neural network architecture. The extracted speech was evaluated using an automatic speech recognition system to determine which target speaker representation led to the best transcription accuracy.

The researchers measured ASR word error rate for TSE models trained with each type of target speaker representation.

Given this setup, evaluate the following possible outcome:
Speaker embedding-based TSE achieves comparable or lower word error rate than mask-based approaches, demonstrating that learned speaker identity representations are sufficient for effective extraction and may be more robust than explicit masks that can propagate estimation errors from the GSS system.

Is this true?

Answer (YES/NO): NO